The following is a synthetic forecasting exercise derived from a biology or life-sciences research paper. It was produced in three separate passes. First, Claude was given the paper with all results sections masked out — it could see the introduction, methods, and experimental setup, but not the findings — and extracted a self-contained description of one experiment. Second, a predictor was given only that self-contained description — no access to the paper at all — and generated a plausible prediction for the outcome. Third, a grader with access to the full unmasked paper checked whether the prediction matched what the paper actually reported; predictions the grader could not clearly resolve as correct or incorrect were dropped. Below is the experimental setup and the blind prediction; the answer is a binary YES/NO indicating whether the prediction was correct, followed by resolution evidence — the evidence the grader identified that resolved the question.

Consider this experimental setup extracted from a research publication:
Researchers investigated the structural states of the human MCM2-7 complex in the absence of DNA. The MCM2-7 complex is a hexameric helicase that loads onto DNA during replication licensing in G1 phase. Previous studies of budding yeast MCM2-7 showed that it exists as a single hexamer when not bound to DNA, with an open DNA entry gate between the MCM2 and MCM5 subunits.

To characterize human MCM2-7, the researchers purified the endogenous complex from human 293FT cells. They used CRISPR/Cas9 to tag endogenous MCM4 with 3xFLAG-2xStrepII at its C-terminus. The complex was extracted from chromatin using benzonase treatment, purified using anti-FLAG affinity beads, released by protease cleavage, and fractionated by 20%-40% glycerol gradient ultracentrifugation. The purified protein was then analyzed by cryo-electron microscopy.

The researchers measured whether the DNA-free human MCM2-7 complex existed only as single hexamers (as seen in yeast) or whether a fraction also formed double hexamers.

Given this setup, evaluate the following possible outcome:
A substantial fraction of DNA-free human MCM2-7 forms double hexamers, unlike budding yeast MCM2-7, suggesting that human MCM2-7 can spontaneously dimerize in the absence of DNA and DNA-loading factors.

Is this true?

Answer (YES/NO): NO